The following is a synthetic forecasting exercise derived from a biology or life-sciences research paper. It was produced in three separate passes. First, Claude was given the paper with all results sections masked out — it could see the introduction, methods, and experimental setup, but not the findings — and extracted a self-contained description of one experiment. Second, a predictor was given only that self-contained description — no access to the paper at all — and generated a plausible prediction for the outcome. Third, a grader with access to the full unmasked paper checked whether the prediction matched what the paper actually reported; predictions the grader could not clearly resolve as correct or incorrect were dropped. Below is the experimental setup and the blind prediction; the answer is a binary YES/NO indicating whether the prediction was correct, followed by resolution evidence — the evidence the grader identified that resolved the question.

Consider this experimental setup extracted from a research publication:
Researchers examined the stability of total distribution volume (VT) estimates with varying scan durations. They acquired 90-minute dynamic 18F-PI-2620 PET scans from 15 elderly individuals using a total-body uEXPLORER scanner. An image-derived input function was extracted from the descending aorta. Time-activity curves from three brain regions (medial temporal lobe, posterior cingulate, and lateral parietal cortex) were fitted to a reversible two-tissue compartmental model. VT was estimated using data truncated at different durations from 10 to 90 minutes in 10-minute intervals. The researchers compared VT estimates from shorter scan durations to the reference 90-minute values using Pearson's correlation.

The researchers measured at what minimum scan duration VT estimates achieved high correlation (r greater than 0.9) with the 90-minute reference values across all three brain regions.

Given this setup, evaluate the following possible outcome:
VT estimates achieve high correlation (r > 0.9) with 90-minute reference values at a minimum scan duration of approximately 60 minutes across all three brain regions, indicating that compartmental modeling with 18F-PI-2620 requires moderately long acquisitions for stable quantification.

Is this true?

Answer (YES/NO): NO